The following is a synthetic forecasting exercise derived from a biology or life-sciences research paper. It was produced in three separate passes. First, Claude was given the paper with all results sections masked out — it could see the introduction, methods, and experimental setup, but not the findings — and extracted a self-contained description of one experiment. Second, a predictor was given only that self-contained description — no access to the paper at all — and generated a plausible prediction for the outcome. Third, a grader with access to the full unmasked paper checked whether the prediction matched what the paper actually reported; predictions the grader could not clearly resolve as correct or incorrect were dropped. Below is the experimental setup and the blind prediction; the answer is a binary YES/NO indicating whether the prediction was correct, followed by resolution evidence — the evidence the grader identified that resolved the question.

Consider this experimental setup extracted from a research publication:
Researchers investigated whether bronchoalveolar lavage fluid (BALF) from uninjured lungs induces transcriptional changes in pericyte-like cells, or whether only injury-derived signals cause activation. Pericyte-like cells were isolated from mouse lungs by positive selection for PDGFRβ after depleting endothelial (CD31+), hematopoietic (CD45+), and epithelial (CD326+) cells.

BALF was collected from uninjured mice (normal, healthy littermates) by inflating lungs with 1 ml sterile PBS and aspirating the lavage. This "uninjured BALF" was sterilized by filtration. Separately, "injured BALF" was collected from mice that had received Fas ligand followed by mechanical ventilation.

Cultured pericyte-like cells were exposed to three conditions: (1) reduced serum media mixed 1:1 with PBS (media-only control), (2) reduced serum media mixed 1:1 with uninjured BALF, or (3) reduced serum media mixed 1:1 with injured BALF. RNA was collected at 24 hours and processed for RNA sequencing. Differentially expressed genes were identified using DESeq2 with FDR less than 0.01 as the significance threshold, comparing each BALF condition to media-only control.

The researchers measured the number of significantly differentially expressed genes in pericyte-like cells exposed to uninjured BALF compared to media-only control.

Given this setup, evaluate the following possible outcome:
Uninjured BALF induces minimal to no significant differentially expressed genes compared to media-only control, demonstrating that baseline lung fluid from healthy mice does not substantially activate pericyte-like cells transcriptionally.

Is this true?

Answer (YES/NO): NO